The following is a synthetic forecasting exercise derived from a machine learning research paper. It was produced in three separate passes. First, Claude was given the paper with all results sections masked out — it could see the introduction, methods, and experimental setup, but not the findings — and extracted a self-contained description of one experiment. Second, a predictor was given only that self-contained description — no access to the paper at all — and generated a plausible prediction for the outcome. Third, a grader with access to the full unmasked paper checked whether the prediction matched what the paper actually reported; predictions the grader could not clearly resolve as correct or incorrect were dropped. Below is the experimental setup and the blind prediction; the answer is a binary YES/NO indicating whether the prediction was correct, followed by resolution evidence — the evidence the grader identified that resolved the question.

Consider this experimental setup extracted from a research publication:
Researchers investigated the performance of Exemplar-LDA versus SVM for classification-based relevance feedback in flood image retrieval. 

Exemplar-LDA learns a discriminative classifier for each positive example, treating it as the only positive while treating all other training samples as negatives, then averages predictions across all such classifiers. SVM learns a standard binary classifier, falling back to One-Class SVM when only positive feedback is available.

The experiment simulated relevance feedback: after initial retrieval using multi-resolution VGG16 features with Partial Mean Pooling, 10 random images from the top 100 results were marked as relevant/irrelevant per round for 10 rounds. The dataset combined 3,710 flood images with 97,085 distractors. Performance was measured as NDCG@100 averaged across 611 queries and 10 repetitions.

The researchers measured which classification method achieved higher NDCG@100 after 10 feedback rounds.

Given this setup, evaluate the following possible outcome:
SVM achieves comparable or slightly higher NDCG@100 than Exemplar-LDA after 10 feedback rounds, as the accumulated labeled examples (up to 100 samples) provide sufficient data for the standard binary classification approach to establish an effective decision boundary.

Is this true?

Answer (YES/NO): NO